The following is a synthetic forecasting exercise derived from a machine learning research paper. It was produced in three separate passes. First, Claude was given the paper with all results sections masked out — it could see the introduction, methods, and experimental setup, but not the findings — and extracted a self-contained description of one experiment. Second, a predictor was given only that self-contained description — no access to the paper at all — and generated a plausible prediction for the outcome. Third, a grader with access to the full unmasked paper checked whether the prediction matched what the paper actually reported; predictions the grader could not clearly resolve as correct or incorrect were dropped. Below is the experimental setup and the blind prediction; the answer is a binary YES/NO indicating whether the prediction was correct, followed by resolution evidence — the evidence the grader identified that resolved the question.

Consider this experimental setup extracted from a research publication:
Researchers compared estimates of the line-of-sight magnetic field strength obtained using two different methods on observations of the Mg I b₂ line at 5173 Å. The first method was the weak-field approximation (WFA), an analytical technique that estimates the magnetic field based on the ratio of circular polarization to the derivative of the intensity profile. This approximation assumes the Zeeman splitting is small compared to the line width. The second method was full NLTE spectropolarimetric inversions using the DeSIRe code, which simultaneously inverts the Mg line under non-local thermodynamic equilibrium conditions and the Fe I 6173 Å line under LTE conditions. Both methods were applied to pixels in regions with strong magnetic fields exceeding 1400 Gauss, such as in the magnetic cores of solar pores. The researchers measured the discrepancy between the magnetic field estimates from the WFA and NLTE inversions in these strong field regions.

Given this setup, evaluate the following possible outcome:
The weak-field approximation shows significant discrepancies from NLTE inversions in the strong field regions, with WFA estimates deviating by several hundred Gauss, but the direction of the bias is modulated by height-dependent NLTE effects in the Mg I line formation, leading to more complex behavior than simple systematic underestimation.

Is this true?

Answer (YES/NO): NO